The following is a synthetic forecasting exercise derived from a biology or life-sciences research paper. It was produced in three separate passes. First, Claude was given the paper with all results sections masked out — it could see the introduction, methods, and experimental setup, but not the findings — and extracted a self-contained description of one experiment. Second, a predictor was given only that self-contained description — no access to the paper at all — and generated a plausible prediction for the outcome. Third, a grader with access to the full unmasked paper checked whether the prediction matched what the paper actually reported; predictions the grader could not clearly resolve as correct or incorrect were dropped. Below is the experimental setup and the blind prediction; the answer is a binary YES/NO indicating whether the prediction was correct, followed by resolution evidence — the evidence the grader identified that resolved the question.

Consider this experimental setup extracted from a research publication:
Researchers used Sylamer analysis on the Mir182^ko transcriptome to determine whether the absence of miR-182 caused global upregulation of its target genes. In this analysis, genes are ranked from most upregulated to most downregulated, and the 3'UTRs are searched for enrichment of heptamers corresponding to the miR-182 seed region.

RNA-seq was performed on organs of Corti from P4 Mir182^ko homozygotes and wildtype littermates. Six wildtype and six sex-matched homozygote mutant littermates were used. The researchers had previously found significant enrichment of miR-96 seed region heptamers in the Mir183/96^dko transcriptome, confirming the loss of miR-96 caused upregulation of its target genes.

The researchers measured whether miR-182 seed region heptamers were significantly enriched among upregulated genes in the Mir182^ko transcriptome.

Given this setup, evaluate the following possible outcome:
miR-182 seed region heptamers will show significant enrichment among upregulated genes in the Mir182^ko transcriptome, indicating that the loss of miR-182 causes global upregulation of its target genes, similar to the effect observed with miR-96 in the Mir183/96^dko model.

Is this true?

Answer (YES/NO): NO